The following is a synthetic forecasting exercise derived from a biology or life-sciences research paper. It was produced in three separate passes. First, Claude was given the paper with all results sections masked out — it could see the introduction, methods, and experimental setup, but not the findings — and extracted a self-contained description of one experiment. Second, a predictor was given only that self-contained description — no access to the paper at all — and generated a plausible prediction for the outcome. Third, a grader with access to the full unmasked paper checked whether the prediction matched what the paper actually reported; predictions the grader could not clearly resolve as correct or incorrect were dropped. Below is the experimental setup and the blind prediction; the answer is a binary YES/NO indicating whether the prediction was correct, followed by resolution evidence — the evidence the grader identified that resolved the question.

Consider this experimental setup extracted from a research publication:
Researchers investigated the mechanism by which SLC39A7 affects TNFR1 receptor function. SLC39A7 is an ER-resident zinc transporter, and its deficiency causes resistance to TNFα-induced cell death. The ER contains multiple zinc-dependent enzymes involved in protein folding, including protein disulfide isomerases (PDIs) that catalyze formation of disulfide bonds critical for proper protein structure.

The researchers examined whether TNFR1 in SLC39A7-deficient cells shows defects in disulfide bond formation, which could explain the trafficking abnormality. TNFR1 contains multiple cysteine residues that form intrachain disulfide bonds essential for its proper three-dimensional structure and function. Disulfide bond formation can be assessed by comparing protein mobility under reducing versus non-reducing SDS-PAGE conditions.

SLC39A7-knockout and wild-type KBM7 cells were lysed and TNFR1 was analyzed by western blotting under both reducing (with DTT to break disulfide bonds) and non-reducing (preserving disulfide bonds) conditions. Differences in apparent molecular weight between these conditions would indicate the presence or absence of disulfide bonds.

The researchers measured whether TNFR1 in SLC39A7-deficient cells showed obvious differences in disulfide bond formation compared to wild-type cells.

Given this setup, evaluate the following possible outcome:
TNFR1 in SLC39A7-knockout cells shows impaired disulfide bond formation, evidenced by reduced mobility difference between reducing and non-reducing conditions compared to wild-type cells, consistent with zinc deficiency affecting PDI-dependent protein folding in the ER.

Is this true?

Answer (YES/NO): NO